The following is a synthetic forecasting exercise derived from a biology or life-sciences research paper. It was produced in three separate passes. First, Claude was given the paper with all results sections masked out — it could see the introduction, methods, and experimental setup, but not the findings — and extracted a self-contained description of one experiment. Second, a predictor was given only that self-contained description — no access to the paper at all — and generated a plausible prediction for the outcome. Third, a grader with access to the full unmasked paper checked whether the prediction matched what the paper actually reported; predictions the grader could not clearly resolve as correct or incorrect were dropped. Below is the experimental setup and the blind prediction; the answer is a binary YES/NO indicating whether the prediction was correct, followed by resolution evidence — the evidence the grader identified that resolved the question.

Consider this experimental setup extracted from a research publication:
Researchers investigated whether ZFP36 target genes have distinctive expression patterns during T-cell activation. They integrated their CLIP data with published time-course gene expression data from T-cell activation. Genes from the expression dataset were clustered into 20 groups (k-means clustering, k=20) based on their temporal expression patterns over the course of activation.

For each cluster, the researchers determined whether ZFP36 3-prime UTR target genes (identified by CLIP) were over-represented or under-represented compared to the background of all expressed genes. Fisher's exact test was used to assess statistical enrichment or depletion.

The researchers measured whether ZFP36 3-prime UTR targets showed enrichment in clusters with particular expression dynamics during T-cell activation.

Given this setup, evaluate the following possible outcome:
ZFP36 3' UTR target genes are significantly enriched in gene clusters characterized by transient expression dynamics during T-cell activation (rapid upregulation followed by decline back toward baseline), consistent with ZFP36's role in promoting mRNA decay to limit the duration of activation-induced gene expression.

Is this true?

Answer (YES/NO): YES